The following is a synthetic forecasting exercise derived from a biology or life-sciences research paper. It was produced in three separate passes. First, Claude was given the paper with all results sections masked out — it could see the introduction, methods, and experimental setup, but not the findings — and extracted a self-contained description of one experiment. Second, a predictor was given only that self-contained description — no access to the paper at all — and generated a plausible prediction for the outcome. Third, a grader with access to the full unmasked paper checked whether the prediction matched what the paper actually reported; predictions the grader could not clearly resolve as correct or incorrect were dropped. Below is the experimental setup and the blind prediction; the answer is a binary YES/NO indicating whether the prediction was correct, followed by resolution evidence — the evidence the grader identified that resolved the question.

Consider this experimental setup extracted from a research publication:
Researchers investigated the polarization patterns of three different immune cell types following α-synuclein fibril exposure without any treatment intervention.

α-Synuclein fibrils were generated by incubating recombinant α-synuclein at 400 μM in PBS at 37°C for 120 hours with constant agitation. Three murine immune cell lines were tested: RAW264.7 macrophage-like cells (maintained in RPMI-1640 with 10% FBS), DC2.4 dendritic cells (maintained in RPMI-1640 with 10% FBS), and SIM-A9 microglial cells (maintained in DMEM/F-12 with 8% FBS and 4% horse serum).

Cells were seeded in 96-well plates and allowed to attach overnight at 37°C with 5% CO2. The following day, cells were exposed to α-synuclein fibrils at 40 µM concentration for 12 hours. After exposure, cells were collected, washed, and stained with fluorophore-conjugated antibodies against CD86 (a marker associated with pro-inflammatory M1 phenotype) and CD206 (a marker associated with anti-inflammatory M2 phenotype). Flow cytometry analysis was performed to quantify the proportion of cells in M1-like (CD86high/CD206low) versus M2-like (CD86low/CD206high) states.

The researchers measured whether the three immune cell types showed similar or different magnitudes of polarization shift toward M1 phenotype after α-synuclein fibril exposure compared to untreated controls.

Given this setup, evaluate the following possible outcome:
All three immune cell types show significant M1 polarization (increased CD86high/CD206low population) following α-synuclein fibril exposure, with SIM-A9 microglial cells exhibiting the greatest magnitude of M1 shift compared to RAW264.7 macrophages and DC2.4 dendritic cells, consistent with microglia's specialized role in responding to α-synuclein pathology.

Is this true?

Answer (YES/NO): NO